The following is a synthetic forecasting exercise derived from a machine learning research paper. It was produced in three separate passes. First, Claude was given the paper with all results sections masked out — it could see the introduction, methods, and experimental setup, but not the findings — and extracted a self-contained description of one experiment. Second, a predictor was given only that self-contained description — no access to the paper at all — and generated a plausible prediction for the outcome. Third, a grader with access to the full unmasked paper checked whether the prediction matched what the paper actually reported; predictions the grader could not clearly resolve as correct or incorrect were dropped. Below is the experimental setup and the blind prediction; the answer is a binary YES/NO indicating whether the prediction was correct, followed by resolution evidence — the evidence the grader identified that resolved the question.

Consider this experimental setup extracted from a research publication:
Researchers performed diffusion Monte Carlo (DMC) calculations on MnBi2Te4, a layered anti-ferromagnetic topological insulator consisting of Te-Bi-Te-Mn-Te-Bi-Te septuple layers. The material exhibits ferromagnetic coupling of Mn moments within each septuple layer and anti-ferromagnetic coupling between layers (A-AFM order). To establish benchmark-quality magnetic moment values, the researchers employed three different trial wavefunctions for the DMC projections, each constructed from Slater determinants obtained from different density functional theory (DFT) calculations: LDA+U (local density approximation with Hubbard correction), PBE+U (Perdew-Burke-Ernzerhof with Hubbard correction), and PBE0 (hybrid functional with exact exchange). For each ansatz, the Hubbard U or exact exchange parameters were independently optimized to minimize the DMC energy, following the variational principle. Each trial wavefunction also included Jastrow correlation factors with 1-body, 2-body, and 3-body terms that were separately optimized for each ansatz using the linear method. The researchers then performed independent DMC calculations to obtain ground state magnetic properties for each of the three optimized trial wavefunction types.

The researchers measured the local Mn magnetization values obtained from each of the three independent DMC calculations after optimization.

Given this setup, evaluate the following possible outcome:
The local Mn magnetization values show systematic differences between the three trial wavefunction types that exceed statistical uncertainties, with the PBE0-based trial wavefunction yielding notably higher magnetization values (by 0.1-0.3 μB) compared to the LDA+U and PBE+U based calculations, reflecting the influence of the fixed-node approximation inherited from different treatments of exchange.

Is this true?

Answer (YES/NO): NO